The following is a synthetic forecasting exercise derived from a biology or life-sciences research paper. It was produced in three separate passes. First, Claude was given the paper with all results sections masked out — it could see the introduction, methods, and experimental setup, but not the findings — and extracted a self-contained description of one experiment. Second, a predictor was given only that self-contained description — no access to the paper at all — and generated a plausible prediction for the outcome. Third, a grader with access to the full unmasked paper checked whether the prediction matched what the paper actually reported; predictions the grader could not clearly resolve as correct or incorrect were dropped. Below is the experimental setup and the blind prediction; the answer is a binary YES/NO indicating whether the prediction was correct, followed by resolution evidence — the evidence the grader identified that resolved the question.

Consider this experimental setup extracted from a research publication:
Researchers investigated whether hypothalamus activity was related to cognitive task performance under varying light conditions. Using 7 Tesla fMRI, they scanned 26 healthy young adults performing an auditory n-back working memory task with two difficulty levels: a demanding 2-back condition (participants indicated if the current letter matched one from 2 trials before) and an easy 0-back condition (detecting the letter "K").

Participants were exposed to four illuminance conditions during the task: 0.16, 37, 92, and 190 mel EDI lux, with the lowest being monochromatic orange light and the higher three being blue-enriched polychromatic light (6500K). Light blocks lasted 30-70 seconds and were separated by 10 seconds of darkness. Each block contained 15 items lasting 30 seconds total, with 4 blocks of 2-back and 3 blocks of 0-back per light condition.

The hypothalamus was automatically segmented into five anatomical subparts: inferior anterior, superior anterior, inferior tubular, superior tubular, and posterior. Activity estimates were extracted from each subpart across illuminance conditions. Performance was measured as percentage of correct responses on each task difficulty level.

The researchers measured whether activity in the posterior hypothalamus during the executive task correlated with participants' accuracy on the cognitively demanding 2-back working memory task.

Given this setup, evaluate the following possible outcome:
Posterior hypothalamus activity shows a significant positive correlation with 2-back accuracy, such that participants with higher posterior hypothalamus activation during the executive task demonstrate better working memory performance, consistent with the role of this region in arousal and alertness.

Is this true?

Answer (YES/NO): NO